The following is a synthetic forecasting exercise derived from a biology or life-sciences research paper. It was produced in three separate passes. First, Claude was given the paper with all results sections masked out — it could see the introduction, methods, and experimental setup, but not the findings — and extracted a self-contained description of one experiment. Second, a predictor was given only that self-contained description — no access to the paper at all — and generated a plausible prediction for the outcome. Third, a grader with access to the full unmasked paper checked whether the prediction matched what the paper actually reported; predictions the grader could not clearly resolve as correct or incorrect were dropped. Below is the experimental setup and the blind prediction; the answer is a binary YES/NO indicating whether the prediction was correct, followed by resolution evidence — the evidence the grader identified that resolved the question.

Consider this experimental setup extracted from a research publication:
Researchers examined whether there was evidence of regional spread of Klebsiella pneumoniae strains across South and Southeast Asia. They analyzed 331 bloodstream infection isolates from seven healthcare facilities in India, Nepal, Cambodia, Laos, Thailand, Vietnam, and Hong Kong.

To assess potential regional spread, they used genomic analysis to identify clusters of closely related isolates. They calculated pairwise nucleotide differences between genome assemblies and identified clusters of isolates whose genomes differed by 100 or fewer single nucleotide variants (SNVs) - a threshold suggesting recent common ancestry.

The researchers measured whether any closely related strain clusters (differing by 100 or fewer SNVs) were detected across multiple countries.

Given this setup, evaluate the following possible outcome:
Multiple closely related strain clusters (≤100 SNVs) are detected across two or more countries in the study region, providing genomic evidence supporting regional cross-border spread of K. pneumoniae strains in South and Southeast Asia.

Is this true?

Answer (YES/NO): YES